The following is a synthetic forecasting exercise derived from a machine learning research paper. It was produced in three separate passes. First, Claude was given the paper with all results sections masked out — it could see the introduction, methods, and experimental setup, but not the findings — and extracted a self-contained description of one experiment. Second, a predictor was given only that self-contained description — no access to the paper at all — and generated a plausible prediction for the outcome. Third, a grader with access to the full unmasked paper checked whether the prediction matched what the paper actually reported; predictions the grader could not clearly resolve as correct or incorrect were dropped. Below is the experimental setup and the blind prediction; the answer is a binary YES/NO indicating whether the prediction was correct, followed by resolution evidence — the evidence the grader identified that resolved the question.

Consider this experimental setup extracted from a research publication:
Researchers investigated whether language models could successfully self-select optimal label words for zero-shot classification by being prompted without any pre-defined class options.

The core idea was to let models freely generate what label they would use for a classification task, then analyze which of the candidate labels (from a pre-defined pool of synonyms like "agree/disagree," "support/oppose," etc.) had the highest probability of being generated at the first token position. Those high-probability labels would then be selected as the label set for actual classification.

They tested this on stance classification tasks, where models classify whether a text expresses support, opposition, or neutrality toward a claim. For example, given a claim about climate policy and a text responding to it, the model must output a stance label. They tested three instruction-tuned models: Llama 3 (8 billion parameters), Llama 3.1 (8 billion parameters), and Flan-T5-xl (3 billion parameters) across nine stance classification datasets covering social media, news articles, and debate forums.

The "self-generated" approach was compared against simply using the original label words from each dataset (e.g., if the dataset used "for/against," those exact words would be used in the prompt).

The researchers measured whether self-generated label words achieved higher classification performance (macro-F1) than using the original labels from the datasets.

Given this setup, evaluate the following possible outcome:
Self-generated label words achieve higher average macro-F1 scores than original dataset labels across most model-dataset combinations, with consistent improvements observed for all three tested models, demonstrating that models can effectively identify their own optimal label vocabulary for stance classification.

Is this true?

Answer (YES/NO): NO